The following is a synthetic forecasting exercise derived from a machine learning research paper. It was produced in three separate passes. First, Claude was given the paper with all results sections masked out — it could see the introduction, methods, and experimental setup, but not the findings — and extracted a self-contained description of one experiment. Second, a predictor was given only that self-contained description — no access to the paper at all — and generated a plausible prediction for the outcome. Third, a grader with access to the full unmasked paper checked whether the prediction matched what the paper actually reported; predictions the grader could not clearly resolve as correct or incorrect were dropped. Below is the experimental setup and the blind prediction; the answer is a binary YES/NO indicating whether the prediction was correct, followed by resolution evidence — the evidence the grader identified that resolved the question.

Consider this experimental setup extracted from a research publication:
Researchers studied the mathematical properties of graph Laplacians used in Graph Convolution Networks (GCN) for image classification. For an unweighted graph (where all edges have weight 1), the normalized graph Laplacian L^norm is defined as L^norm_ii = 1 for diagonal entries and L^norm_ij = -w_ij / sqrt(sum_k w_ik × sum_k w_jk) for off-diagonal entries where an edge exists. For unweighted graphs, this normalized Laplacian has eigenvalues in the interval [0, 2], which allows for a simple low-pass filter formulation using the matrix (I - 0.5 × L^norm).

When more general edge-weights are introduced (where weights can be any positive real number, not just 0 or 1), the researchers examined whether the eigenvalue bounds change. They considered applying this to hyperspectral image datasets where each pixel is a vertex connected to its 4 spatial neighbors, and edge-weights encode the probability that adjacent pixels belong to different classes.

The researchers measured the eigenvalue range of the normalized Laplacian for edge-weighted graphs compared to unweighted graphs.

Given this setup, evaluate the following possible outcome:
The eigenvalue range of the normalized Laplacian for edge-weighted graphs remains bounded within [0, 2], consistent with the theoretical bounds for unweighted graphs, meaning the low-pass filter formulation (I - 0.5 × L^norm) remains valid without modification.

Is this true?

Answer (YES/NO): NO